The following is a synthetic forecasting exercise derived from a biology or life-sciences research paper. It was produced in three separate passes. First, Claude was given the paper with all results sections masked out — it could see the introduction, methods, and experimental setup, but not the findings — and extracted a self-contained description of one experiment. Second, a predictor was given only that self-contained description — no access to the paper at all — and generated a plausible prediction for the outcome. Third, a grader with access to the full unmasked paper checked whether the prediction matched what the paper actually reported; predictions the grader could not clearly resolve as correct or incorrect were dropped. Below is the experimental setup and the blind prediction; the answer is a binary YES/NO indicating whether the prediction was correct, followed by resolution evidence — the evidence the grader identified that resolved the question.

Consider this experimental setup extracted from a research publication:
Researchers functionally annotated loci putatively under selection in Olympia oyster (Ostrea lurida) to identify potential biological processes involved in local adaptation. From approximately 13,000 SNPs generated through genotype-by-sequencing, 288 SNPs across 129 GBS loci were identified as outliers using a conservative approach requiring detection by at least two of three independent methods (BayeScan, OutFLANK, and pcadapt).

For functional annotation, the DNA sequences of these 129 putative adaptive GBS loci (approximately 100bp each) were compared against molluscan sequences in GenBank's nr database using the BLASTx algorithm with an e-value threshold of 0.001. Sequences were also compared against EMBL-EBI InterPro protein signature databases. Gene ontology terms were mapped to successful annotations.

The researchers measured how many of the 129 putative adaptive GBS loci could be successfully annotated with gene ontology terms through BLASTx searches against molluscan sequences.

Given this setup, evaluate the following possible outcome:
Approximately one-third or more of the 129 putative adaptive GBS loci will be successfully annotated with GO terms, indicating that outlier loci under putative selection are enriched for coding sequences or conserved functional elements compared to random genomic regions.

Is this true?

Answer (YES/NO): NO